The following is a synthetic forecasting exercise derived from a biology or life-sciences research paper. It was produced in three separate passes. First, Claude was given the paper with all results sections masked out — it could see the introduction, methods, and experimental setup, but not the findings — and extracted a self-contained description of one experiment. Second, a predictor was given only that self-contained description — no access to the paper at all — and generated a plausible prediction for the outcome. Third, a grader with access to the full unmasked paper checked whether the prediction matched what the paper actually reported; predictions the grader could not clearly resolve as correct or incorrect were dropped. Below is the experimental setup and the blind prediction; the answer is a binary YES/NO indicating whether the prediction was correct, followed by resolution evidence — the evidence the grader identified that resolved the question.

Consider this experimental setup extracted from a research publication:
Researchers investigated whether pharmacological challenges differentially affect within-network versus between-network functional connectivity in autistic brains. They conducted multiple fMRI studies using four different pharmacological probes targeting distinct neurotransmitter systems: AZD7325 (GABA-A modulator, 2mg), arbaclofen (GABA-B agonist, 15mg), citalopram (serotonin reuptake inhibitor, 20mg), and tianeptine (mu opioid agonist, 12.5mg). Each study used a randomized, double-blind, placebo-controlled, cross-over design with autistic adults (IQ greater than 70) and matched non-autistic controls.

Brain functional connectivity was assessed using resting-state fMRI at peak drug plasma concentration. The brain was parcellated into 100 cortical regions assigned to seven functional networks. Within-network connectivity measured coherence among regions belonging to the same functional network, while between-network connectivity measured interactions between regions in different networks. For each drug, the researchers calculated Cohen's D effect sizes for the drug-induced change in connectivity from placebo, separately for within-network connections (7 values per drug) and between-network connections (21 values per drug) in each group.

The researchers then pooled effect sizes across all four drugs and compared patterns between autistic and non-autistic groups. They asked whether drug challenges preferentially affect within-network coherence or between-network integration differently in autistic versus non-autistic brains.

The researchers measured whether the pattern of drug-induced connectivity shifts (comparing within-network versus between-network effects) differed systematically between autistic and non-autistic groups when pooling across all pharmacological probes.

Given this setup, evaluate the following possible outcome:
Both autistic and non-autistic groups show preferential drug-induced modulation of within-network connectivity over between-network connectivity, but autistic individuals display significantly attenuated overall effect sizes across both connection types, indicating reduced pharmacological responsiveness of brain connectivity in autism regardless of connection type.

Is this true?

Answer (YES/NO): NO